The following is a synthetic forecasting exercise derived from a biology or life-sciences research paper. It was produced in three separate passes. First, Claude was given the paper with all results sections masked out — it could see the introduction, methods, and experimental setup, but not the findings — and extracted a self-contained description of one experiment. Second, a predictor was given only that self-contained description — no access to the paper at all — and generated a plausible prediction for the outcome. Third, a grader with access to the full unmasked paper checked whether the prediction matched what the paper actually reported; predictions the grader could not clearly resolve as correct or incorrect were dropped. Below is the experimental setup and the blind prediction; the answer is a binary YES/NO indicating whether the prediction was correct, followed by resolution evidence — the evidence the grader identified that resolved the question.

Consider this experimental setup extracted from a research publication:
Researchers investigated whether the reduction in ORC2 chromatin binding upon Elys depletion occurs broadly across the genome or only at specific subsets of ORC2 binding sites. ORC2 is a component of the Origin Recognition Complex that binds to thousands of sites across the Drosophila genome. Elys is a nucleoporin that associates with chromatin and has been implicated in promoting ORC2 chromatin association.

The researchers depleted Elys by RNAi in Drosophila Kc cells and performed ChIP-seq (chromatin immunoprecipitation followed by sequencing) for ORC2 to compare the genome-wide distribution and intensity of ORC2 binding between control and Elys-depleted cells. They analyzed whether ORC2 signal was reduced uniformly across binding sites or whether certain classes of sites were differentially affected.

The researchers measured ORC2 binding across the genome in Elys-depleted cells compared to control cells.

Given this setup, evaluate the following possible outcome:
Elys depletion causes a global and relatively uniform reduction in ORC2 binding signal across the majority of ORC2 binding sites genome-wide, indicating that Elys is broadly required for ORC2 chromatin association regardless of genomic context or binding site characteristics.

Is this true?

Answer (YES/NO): YES